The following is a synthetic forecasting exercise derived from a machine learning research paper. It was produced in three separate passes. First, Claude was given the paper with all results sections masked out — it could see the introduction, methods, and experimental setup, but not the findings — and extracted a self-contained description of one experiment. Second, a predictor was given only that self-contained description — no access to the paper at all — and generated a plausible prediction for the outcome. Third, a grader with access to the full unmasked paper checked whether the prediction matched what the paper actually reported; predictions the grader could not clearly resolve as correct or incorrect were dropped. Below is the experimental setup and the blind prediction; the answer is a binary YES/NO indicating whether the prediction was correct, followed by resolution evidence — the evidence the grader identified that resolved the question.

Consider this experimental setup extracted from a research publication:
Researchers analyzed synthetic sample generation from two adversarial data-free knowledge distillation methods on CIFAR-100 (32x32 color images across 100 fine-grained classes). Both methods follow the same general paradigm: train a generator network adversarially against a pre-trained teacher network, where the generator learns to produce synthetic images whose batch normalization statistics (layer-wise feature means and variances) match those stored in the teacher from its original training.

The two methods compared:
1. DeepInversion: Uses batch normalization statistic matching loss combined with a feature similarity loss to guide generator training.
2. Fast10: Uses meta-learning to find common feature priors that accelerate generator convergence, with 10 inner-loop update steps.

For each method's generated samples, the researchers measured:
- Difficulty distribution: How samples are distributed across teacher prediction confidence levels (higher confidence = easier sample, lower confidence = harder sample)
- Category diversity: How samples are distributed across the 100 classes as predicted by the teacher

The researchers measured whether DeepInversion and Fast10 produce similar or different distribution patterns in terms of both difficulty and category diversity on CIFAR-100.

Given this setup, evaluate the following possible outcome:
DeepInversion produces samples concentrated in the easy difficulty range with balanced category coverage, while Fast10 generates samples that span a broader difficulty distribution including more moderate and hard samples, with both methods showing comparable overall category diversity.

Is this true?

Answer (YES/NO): NO